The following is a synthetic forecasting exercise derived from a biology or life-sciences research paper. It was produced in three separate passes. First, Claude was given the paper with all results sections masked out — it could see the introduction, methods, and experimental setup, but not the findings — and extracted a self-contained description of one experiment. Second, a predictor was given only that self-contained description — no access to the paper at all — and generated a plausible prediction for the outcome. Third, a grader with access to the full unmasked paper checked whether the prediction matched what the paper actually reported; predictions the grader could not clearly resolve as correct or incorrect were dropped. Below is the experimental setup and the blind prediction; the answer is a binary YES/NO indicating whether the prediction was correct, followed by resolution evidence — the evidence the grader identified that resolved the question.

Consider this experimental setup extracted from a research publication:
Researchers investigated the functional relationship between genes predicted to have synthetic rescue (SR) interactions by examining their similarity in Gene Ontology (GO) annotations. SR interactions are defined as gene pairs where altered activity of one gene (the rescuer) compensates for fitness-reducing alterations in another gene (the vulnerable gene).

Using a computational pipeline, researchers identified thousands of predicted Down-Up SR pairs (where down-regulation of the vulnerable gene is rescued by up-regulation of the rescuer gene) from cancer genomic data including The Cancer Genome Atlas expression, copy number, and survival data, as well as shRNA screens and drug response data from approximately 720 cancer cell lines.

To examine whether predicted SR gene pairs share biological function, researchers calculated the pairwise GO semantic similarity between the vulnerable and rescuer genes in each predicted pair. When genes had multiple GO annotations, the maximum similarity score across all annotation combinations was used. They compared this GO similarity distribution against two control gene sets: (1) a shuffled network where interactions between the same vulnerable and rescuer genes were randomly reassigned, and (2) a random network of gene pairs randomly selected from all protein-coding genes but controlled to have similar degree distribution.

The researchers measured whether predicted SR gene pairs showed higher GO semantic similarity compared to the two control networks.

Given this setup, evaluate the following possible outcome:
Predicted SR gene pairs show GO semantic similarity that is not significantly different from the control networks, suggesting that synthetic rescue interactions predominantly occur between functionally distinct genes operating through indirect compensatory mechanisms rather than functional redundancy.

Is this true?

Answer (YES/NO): NO